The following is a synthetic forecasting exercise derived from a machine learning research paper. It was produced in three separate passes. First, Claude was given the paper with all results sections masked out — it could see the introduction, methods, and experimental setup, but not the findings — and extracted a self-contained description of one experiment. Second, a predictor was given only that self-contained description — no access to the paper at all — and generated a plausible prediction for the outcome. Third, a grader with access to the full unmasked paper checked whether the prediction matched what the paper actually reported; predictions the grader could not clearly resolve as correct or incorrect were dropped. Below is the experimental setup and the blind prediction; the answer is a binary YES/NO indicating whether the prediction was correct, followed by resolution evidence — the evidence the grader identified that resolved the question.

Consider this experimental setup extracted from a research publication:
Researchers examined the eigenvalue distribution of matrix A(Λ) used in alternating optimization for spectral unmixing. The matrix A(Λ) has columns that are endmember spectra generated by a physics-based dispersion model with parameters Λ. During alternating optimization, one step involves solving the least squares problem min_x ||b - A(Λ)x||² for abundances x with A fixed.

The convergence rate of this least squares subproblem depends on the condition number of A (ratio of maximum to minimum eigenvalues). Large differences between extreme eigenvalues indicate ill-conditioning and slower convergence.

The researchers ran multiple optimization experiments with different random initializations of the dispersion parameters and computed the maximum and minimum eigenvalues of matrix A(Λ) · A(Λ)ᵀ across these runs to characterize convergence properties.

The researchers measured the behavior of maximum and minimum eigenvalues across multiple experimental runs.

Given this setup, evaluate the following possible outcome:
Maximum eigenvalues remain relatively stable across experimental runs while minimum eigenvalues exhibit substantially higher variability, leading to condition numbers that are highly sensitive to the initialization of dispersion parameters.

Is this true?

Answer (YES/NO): NO